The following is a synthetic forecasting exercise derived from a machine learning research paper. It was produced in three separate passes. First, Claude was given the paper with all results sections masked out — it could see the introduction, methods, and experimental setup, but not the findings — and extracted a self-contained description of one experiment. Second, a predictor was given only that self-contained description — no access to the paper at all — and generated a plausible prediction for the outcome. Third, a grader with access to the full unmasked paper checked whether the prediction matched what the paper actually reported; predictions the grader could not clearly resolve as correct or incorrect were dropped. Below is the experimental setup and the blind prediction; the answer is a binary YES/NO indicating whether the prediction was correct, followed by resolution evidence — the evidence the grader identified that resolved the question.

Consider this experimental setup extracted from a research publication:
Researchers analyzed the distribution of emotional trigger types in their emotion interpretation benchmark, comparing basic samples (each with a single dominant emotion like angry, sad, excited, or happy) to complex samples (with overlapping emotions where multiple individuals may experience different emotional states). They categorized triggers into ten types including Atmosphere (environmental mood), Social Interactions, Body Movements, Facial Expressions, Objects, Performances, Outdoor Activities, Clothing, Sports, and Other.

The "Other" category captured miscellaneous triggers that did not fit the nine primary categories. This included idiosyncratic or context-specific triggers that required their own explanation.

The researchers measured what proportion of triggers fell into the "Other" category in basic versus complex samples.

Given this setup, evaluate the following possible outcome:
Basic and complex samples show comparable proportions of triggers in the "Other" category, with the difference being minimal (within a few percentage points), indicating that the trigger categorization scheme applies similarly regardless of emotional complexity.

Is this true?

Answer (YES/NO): YES